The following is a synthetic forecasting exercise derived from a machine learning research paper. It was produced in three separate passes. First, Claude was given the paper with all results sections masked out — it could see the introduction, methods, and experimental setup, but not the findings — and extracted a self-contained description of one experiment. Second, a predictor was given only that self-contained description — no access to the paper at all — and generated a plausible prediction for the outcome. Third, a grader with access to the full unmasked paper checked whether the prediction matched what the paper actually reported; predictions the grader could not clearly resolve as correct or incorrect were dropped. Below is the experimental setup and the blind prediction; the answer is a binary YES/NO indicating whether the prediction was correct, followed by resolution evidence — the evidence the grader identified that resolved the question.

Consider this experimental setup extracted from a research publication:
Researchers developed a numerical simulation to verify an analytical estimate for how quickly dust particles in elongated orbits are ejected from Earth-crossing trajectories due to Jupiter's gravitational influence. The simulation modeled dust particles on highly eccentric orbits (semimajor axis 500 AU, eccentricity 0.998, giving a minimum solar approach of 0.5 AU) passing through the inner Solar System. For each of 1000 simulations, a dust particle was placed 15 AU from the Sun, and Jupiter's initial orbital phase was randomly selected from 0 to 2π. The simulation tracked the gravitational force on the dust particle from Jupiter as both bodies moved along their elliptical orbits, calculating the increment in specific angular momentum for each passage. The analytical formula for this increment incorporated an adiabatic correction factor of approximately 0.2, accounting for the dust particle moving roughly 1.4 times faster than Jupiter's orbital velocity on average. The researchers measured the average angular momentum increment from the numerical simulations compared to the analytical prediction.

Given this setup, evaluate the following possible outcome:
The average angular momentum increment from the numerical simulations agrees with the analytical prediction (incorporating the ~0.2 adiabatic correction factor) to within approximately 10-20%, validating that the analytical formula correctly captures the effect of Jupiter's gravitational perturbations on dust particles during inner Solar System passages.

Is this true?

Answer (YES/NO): NO